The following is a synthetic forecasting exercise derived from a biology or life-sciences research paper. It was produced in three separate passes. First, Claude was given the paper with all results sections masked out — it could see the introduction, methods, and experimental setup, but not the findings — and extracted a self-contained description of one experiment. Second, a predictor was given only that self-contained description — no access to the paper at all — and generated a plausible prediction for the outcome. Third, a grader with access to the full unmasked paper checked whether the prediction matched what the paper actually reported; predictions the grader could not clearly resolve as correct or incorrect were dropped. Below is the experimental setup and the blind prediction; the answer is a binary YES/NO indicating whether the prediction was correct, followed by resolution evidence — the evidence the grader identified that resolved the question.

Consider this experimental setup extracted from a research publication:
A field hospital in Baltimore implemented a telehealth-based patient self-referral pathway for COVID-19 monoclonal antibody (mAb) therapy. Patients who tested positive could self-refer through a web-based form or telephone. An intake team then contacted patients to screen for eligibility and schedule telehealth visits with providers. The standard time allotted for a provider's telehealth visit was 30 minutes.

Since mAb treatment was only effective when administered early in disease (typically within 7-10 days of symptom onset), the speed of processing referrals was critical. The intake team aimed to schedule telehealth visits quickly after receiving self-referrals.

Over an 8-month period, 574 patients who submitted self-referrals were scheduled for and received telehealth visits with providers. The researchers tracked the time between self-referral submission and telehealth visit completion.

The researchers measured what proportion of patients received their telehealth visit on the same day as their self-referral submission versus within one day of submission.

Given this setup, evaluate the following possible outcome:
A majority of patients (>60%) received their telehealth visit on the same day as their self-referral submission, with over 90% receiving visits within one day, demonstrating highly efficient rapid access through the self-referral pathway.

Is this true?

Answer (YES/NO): NO